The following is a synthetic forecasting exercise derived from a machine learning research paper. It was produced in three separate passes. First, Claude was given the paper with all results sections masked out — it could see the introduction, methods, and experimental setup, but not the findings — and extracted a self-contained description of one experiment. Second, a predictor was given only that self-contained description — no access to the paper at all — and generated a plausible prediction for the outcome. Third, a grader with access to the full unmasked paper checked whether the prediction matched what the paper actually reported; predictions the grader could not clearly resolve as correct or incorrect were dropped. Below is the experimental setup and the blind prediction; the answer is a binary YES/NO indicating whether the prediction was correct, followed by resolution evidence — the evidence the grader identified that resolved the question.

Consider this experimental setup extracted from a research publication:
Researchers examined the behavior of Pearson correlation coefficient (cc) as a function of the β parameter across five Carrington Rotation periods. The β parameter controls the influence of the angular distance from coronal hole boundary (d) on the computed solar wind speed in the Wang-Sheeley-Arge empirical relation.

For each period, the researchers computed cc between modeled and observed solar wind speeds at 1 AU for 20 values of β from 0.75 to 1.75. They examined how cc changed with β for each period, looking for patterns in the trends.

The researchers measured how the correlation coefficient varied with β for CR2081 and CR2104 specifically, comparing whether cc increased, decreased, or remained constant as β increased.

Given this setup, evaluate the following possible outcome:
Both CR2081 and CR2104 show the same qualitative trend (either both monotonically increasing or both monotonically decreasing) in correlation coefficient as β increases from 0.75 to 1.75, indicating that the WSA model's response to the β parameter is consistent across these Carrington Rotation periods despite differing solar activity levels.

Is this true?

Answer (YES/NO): YES